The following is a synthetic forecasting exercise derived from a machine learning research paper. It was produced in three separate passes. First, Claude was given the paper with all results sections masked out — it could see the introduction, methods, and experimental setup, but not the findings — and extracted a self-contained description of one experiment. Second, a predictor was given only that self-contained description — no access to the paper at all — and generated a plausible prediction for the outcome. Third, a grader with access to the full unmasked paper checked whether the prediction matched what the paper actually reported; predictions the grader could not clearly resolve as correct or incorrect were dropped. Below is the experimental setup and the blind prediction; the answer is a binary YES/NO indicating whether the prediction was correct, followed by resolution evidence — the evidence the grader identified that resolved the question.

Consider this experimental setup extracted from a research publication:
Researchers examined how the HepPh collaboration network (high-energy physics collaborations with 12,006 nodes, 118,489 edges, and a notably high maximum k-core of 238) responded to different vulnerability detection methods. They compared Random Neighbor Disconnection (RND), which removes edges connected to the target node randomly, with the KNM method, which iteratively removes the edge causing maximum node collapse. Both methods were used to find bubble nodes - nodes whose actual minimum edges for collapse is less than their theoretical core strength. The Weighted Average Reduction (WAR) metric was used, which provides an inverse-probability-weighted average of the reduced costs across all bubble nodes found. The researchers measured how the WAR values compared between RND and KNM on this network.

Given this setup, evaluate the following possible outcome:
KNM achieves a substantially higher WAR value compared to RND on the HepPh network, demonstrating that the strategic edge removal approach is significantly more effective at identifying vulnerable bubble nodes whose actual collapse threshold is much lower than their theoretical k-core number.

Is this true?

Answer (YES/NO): YES